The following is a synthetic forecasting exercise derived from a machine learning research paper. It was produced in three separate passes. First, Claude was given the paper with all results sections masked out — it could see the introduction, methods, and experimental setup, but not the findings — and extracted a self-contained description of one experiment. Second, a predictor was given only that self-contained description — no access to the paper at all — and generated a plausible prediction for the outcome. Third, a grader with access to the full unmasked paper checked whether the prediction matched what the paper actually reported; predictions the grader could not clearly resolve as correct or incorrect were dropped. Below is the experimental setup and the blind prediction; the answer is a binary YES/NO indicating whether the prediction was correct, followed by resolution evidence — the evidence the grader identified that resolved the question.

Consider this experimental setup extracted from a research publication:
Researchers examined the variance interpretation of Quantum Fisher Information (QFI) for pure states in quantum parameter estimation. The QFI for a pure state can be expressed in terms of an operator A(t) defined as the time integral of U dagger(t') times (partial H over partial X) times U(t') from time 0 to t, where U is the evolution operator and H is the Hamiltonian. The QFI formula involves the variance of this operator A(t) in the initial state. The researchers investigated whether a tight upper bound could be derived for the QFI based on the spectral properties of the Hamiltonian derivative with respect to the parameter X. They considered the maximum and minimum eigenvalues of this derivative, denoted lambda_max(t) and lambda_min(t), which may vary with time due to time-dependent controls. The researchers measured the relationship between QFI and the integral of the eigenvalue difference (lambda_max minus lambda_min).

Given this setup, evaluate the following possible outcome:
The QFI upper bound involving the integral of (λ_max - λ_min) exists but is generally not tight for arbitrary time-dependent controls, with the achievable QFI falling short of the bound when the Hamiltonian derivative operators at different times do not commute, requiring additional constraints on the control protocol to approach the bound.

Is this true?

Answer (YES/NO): NO